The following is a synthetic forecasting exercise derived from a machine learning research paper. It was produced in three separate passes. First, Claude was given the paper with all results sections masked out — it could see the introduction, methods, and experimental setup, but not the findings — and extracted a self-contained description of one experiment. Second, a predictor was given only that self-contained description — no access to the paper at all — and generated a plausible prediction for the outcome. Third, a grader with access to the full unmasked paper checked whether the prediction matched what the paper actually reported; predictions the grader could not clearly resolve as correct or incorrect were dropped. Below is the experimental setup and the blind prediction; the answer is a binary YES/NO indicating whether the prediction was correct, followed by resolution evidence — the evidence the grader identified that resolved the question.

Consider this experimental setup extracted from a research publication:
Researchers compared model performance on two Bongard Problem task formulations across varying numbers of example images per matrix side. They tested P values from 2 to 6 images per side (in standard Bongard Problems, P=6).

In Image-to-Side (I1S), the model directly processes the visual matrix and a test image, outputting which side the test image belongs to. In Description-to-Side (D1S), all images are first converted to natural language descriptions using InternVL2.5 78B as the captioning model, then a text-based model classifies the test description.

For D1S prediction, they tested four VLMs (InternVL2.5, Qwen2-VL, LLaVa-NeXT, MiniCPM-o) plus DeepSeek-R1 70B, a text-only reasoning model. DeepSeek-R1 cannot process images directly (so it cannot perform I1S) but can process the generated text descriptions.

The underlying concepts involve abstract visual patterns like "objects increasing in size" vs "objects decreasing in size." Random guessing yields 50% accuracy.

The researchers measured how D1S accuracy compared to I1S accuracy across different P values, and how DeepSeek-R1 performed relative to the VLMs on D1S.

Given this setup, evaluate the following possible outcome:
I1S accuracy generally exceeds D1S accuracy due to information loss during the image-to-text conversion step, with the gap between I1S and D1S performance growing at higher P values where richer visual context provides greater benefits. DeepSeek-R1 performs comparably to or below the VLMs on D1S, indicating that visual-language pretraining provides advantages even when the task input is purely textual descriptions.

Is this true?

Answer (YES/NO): NO